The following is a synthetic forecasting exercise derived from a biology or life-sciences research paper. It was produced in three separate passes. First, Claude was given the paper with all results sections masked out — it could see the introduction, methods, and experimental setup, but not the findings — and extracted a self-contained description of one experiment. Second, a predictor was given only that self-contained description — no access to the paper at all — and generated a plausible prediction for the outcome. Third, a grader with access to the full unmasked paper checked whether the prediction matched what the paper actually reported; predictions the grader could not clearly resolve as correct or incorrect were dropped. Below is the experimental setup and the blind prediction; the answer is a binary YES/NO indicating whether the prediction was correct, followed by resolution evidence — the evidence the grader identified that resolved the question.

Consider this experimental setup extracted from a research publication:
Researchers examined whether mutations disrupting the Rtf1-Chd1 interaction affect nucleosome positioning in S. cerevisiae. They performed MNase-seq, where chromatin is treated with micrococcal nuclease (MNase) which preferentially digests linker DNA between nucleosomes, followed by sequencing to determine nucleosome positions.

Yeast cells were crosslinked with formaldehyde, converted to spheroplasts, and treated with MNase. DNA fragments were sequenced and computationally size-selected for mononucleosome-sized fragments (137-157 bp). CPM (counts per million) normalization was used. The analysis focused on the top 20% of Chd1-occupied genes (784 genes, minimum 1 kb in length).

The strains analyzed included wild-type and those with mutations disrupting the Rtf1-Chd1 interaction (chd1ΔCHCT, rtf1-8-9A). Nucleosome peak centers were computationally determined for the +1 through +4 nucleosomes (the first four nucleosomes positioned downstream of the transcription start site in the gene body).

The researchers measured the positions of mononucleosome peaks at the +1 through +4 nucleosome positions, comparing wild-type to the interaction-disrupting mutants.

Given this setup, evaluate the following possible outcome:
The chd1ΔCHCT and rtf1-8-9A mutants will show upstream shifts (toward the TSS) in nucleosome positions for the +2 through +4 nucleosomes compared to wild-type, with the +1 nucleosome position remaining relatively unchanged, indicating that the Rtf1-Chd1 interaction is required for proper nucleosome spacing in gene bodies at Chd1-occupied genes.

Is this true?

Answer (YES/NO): YES